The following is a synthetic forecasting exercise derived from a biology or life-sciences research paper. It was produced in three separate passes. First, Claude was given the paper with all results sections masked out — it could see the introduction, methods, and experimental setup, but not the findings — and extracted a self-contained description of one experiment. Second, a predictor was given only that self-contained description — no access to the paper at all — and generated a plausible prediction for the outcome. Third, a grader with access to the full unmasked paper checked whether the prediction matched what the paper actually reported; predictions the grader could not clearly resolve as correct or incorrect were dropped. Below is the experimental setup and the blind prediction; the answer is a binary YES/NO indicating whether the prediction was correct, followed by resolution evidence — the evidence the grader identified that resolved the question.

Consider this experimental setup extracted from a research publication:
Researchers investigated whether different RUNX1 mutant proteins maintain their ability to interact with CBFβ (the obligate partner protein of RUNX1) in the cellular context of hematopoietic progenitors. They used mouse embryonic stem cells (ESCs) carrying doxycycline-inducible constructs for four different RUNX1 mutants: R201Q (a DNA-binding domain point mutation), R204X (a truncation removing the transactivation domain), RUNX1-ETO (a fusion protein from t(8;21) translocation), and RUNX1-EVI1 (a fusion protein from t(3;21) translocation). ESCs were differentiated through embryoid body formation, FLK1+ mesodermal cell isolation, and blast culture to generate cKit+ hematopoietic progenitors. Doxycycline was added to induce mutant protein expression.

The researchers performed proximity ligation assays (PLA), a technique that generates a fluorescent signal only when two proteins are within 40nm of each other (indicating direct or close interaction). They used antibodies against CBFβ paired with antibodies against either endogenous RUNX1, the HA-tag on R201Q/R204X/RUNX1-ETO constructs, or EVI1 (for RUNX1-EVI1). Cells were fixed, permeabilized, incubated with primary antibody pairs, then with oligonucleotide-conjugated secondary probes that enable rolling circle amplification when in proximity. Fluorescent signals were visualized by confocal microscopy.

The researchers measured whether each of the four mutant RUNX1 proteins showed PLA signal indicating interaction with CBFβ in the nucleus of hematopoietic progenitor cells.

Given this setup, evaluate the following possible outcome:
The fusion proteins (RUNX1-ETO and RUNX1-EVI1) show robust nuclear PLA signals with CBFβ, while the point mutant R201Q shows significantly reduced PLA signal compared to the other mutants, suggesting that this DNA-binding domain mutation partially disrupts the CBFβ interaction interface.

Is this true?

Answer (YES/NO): NO